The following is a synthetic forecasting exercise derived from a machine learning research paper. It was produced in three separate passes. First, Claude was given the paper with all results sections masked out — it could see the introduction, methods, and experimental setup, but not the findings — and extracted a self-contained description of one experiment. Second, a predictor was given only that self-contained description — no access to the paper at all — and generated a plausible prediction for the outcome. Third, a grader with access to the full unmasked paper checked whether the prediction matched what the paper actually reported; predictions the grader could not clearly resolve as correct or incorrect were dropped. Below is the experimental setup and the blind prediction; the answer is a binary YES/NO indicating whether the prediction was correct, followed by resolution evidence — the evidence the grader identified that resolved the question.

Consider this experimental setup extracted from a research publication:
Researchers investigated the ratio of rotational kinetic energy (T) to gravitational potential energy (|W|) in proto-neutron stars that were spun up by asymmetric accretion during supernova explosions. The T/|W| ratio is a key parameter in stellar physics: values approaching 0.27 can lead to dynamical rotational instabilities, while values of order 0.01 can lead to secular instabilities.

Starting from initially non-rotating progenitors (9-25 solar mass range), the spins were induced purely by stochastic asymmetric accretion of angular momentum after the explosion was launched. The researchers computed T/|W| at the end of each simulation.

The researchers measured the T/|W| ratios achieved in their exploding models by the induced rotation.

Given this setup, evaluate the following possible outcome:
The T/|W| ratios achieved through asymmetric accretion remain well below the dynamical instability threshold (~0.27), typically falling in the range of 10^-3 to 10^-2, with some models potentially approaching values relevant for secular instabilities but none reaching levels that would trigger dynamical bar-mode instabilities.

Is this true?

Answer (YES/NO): NO